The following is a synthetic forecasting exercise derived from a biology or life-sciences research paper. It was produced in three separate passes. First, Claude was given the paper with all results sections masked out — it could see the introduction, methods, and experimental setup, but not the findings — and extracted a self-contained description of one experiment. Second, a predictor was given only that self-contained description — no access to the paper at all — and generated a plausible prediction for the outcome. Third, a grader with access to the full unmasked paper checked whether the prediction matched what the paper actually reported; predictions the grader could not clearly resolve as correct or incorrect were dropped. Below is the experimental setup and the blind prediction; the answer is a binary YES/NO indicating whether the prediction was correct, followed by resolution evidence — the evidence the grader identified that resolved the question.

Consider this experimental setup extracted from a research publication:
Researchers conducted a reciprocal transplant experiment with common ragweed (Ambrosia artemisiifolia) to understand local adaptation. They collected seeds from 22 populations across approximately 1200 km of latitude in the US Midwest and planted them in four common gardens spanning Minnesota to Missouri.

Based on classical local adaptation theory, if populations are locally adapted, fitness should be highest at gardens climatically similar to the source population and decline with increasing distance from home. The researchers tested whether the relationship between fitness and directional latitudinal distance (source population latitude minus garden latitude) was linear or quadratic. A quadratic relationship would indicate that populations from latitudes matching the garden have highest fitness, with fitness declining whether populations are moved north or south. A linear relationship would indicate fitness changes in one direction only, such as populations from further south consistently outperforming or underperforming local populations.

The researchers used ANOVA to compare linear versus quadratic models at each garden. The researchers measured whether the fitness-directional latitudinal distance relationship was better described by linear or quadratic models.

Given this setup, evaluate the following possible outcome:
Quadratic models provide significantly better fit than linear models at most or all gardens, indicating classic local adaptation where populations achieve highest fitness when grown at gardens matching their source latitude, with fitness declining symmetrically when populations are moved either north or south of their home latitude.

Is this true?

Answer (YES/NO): NO